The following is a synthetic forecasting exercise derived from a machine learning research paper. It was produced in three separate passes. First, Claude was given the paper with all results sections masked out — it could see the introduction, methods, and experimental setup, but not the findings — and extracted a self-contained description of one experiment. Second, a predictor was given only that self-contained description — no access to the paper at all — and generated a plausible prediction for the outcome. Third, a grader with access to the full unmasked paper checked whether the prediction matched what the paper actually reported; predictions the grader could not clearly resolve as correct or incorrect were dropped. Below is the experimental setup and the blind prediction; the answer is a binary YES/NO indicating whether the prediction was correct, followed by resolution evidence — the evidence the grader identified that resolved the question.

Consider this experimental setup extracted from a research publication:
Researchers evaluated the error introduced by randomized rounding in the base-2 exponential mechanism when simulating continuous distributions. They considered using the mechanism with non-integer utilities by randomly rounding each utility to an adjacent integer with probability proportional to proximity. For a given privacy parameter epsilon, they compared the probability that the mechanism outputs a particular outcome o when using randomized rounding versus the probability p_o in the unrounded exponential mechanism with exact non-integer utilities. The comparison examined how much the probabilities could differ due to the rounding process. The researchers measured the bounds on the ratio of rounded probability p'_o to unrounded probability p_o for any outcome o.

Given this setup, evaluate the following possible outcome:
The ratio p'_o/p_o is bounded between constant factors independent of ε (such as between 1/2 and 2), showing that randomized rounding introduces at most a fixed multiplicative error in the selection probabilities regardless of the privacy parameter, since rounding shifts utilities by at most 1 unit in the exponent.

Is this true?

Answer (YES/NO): NO